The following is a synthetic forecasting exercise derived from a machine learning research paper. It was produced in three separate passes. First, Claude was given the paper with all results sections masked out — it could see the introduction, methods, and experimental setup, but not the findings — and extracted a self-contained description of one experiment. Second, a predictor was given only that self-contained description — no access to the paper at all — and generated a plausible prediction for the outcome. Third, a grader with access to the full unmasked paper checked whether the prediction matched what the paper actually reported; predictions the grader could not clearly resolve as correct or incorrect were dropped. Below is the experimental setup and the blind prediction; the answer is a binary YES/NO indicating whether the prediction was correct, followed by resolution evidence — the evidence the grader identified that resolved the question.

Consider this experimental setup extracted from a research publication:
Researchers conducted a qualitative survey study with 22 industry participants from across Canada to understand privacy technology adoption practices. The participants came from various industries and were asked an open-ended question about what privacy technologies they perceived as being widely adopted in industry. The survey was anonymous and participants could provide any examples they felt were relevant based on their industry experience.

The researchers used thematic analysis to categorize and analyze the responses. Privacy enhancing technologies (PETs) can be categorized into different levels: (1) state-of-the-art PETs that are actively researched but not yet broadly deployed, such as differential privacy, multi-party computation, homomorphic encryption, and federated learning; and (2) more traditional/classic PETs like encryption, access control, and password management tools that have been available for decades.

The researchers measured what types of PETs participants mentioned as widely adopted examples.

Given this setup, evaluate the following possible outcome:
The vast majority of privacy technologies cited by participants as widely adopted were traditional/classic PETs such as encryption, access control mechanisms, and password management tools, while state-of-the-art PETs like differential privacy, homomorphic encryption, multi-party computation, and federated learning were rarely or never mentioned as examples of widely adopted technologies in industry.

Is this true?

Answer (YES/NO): YES